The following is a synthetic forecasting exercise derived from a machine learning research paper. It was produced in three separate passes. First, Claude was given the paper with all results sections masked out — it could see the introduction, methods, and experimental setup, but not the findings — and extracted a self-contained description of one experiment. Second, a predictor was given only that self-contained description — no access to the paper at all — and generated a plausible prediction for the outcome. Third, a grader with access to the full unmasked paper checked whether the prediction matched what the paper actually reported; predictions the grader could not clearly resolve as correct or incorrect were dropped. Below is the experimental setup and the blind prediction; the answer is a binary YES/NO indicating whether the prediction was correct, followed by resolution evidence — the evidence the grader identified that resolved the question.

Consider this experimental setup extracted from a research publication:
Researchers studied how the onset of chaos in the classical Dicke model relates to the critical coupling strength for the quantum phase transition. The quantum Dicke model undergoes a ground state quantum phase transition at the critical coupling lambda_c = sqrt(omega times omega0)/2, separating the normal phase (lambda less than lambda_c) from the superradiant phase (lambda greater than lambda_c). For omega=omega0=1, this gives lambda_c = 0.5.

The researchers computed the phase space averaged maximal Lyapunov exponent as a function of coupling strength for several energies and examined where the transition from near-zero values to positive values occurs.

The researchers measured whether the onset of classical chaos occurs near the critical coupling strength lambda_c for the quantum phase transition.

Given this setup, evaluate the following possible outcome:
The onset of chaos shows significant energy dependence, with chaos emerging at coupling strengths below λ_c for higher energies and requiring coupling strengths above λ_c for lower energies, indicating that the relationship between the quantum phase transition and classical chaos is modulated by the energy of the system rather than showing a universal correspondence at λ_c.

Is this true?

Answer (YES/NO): NO